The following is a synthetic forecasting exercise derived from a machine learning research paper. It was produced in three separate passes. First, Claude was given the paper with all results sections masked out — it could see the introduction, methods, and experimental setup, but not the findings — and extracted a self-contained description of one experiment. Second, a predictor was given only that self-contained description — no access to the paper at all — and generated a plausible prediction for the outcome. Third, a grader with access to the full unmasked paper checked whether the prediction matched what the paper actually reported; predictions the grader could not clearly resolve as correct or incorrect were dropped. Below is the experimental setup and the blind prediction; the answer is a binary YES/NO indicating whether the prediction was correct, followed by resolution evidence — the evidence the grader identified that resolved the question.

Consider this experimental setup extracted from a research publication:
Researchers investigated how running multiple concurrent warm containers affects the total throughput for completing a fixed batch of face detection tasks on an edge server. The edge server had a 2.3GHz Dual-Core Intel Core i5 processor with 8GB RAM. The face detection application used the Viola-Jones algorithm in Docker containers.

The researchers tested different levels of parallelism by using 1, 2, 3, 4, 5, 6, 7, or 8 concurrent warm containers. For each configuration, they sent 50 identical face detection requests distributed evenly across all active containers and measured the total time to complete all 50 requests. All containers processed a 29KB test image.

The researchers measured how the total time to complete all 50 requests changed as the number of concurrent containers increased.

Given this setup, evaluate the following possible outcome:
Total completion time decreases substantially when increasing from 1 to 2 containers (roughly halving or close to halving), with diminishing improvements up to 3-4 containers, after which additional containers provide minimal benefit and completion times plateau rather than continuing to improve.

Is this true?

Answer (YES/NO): NO